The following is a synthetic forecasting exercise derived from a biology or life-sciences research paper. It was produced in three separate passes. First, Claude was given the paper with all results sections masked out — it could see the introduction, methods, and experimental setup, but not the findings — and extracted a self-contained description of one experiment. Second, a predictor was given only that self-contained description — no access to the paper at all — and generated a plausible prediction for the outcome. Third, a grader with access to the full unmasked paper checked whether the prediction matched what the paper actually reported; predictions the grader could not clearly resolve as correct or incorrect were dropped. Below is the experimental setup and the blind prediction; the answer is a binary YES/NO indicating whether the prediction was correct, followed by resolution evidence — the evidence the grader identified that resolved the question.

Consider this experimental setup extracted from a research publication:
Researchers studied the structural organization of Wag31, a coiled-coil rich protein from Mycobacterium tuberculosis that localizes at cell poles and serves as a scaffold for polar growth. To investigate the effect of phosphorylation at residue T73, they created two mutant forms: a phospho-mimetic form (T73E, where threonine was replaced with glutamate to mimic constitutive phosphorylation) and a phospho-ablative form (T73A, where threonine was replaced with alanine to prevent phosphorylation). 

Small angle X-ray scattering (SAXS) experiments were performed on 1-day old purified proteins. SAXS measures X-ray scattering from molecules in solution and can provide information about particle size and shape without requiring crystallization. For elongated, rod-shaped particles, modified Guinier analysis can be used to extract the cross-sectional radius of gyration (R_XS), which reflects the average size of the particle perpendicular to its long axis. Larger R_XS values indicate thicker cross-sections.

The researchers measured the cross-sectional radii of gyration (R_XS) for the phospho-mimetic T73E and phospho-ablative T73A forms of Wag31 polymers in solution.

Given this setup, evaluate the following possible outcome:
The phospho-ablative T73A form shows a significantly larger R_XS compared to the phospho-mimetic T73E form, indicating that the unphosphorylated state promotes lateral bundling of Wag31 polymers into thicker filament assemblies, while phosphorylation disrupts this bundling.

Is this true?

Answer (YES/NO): NO